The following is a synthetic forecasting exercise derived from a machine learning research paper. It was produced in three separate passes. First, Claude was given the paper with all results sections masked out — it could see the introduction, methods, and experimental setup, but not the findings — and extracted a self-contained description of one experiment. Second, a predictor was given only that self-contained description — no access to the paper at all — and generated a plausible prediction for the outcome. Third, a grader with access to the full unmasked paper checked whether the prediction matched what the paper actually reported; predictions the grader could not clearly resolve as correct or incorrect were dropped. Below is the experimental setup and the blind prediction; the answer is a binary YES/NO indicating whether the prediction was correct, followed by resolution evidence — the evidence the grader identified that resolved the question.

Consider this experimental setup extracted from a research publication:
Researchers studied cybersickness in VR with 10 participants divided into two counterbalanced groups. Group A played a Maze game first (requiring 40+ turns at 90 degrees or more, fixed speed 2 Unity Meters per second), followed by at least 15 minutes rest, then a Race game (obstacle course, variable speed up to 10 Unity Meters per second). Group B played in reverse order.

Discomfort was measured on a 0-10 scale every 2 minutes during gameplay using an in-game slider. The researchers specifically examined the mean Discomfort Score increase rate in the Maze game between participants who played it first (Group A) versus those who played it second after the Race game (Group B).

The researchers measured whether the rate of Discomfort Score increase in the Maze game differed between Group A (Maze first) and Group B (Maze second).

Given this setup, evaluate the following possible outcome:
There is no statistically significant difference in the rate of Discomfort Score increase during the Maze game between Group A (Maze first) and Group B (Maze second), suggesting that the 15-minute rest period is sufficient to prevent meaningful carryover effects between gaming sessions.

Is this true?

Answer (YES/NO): NO